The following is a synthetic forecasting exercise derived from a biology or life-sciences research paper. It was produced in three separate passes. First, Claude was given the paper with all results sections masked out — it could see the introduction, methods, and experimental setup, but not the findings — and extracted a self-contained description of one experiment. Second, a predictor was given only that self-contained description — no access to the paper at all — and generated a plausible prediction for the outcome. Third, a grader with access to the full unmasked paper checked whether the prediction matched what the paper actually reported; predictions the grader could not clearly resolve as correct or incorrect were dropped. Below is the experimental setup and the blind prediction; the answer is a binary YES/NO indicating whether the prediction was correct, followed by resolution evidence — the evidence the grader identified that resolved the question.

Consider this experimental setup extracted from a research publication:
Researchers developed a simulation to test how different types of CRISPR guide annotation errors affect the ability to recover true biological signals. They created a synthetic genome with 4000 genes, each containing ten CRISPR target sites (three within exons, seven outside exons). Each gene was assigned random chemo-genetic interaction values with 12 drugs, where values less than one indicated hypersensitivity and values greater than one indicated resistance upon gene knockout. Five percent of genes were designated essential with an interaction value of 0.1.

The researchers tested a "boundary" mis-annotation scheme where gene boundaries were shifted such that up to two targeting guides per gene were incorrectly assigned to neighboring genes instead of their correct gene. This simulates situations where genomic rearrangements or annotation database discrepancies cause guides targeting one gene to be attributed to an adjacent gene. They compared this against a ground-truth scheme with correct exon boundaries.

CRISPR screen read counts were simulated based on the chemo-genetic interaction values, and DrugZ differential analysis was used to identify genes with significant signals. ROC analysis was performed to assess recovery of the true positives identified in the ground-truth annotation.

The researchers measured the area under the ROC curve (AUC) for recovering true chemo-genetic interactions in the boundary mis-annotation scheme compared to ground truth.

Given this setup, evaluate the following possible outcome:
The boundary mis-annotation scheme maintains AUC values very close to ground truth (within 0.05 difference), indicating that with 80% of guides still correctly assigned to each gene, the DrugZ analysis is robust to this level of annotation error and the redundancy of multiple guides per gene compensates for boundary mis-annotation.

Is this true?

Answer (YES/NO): NO